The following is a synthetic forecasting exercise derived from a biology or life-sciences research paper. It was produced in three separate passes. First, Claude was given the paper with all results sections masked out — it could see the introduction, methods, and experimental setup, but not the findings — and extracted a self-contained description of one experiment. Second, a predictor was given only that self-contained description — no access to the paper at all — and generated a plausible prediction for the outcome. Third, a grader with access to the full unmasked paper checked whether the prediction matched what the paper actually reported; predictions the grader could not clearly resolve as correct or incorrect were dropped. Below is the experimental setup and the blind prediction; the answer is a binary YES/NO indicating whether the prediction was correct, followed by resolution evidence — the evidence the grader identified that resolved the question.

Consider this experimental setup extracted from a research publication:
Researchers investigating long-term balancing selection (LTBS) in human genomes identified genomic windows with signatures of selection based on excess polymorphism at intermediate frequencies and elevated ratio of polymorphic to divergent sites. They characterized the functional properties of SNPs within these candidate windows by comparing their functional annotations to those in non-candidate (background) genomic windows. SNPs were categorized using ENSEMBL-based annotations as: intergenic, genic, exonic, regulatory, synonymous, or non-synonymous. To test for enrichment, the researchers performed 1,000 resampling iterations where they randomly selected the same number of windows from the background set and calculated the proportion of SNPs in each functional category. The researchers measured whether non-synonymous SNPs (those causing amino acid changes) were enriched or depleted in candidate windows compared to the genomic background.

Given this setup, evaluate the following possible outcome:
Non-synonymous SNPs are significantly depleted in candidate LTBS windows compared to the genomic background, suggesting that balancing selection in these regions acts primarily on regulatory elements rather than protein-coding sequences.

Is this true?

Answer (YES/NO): NO